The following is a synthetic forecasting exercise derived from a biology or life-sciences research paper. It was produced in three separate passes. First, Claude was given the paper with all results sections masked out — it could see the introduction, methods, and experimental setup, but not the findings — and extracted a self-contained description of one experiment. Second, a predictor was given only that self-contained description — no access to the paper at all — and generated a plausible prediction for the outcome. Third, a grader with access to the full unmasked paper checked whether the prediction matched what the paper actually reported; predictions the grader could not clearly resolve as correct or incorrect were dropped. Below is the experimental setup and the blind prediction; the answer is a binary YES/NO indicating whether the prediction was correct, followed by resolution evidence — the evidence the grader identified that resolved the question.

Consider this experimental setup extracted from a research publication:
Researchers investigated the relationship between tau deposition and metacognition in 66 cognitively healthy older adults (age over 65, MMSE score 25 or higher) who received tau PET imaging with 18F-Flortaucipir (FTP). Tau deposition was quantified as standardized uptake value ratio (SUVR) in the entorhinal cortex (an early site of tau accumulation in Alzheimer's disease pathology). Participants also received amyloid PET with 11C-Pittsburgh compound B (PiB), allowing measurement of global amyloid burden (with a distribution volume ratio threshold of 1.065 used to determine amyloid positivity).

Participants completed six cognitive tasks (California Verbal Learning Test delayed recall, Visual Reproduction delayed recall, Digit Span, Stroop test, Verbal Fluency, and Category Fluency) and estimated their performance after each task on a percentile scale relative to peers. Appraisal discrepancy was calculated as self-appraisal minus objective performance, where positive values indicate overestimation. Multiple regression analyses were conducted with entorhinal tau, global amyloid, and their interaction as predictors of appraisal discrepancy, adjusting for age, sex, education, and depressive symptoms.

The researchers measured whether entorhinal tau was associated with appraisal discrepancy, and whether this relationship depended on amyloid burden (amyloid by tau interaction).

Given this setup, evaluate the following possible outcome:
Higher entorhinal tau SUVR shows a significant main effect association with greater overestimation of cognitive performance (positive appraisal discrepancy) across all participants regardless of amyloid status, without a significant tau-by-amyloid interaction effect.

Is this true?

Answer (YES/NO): NO